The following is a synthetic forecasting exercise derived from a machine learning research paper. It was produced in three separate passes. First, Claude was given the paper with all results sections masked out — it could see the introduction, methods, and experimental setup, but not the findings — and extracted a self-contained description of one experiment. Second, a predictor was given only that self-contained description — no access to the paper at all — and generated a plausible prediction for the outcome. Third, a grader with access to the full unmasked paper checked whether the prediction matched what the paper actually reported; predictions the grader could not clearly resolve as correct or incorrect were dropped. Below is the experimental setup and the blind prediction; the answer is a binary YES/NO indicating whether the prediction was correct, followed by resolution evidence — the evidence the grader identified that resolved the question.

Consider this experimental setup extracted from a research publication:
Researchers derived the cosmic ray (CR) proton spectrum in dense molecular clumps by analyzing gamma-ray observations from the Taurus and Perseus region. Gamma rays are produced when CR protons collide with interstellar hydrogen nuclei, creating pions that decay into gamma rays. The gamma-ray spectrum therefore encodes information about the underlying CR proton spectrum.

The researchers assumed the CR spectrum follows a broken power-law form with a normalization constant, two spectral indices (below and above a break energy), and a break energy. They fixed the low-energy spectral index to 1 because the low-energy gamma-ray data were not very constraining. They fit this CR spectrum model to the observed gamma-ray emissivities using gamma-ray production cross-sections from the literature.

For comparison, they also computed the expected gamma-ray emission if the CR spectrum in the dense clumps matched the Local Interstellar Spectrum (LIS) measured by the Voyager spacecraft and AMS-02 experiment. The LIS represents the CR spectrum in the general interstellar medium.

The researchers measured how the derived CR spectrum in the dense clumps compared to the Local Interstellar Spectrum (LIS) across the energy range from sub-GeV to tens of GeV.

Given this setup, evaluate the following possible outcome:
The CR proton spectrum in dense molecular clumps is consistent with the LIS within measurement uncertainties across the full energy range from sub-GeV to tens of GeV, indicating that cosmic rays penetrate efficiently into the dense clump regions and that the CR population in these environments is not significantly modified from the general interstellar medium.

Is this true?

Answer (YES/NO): NO